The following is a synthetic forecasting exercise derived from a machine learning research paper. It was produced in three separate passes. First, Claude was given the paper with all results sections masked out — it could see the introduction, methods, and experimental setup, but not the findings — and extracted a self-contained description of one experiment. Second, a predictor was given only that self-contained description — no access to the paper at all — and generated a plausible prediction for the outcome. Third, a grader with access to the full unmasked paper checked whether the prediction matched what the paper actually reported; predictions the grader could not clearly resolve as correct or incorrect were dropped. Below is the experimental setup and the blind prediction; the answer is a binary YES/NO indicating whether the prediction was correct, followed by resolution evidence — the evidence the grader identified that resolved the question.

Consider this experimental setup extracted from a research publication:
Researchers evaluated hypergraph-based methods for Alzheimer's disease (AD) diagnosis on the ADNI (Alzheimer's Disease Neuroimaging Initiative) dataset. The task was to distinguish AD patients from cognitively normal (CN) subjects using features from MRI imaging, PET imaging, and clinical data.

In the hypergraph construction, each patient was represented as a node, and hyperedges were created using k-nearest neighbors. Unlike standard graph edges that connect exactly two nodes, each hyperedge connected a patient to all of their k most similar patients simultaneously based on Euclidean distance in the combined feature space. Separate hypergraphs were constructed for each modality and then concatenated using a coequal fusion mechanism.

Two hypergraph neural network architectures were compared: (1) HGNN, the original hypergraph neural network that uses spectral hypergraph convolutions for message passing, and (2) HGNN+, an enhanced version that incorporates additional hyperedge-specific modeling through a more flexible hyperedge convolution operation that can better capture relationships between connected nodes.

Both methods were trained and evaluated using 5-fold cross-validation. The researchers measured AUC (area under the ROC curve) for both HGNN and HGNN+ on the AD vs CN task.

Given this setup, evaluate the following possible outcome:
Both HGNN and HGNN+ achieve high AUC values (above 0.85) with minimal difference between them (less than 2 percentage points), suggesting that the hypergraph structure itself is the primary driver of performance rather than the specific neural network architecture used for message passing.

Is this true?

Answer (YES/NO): YES